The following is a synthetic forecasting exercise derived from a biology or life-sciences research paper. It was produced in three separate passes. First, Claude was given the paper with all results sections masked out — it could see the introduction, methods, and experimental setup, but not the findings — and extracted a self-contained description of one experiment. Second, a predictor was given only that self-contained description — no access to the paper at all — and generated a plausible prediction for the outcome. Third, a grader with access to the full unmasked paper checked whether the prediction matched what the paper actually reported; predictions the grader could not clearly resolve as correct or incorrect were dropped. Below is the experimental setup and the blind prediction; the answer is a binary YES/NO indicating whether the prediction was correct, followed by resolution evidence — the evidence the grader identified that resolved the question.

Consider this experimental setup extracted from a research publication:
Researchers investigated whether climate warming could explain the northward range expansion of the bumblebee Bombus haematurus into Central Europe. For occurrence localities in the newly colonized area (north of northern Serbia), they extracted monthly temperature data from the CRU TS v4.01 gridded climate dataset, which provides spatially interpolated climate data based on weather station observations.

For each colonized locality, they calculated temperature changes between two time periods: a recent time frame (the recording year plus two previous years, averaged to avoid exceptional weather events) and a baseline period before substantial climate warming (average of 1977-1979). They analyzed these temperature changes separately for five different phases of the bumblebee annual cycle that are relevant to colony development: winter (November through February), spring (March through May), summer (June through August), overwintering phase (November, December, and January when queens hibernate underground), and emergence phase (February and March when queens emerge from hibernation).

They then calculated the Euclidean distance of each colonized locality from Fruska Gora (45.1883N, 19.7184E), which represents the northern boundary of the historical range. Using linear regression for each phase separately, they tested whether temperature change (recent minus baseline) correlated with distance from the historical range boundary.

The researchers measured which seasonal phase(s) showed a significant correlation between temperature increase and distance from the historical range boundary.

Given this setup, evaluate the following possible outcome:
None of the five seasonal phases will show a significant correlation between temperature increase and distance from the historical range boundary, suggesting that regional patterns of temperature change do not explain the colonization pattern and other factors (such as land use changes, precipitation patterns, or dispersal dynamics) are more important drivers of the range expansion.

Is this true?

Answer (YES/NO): NO